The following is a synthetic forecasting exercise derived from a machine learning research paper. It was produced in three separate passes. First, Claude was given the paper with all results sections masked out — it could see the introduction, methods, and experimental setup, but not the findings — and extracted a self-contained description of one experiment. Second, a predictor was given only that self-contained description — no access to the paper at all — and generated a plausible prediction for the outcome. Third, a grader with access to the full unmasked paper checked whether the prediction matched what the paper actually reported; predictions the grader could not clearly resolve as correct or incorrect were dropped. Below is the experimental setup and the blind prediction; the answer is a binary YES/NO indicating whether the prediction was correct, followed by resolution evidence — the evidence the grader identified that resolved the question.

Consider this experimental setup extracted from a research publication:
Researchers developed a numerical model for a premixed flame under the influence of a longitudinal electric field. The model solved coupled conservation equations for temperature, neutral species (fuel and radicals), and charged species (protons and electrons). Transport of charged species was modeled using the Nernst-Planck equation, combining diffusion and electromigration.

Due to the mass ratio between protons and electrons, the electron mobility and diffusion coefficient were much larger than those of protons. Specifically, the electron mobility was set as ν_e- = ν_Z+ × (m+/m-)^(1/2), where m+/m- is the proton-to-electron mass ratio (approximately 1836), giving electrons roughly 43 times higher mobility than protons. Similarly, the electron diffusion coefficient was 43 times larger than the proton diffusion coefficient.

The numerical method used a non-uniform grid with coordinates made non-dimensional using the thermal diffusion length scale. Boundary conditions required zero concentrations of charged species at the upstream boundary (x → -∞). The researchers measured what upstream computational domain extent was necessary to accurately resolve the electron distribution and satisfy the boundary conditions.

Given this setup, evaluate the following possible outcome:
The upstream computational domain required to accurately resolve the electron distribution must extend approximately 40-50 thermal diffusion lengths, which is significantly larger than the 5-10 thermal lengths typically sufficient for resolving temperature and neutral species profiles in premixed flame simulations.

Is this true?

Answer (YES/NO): NO